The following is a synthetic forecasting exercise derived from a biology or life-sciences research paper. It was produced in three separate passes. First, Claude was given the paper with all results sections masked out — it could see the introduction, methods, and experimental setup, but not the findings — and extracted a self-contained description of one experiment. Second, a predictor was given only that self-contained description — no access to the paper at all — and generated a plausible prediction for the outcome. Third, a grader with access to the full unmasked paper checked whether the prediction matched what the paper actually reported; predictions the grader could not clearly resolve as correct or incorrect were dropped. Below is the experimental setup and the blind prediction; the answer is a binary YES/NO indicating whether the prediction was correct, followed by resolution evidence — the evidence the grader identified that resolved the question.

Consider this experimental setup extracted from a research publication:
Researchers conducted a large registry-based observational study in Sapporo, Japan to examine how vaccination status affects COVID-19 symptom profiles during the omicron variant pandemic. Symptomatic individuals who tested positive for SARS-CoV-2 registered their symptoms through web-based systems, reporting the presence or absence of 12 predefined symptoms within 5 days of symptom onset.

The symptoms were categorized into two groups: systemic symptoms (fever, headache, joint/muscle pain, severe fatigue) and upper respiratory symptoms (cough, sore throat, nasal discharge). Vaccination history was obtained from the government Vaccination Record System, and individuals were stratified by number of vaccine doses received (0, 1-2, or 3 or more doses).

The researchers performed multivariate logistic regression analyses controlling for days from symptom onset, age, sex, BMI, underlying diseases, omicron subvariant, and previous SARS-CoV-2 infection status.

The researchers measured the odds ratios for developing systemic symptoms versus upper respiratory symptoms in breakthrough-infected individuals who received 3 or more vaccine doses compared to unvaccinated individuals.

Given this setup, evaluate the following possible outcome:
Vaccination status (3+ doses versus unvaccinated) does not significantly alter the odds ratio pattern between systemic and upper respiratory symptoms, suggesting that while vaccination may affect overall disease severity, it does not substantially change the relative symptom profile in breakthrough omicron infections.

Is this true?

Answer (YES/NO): NO